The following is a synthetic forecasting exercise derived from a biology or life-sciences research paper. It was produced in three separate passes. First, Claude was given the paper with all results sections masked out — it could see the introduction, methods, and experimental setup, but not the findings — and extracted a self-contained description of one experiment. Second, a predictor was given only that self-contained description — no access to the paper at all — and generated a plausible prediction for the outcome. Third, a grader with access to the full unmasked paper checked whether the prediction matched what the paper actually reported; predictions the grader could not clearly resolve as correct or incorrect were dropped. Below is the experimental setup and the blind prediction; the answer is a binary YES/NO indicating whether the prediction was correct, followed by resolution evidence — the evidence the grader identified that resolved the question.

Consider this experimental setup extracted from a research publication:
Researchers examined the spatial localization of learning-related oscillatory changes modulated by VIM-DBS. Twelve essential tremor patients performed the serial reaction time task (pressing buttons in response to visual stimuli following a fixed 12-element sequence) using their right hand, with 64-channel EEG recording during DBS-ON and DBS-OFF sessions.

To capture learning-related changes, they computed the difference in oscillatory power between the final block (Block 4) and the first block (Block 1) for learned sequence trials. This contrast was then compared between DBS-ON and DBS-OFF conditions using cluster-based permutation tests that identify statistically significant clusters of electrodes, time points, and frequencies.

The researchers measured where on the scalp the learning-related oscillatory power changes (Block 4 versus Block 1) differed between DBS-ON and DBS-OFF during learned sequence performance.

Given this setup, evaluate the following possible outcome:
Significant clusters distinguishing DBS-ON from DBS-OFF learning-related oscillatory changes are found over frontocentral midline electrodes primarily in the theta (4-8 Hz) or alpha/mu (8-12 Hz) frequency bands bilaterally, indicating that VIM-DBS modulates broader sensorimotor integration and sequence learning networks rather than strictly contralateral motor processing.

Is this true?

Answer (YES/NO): NO